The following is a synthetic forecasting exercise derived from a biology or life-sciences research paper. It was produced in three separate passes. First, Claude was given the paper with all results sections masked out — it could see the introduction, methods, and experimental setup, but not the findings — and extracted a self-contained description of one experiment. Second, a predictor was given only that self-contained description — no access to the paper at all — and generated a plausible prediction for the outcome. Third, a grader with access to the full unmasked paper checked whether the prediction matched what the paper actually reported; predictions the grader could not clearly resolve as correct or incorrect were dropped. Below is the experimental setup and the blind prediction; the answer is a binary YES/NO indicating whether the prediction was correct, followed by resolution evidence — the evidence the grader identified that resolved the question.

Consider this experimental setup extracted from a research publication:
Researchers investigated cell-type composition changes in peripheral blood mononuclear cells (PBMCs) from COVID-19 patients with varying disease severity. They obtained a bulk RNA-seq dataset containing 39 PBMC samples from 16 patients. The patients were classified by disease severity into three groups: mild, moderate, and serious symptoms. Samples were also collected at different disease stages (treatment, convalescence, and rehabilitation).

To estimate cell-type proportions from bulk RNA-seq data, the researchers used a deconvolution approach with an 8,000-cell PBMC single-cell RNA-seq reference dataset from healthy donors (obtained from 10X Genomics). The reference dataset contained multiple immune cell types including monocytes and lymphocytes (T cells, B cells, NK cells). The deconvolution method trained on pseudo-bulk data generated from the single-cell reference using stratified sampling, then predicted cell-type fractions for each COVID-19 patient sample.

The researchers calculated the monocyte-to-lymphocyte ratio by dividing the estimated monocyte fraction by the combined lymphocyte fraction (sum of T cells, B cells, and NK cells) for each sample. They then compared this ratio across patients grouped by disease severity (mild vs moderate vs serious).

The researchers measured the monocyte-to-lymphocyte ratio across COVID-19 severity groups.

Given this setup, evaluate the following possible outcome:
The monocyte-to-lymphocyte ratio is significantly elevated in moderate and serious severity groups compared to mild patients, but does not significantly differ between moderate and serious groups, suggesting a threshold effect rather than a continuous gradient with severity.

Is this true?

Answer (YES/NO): NO